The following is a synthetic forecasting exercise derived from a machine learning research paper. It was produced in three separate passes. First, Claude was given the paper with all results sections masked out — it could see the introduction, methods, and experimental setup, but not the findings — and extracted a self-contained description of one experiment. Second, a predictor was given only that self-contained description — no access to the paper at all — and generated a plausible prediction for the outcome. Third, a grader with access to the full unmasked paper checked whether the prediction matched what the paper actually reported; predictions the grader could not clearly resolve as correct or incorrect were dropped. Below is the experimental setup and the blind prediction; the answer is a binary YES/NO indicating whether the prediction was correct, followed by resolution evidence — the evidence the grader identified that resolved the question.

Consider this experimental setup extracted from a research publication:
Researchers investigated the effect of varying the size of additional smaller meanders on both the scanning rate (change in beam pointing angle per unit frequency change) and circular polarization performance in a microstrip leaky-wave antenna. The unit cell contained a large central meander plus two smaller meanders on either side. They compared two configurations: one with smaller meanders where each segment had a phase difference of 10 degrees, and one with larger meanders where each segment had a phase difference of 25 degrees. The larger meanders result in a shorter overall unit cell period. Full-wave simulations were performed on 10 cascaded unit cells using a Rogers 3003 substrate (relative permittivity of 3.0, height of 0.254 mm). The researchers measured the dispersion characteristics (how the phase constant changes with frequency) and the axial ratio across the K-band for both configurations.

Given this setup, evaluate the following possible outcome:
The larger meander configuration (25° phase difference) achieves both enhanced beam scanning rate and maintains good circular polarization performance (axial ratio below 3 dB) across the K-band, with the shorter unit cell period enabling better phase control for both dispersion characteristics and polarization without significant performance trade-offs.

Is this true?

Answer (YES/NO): NO